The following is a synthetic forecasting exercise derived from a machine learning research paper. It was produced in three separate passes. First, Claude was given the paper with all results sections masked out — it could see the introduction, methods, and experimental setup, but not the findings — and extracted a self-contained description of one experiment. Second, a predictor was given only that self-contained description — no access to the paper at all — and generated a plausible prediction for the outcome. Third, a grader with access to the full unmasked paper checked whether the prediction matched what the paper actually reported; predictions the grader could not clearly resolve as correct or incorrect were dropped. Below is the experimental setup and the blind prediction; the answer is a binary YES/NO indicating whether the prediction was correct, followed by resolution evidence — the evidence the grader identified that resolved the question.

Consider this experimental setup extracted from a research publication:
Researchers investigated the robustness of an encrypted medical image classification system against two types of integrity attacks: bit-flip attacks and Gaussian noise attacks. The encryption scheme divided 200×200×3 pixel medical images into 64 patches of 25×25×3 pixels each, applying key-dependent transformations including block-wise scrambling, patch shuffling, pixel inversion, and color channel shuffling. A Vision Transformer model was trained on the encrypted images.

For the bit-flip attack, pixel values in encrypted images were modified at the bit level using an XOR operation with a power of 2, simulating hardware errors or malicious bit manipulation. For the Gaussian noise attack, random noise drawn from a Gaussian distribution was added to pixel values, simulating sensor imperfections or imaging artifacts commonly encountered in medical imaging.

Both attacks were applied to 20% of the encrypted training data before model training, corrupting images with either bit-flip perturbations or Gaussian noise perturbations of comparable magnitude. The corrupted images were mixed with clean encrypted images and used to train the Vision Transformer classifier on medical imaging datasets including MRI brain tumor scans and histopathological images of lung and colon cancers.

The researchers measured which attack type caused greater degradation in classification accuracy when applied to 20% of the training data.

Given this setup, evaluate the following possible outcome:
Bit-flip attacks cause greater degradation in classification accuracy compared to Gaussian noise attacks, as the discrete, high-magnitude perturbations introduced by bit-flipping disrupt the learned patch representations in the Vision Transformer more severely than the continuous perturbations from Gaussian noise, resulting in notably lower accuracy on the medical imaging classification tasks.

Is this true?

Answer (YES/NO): NO